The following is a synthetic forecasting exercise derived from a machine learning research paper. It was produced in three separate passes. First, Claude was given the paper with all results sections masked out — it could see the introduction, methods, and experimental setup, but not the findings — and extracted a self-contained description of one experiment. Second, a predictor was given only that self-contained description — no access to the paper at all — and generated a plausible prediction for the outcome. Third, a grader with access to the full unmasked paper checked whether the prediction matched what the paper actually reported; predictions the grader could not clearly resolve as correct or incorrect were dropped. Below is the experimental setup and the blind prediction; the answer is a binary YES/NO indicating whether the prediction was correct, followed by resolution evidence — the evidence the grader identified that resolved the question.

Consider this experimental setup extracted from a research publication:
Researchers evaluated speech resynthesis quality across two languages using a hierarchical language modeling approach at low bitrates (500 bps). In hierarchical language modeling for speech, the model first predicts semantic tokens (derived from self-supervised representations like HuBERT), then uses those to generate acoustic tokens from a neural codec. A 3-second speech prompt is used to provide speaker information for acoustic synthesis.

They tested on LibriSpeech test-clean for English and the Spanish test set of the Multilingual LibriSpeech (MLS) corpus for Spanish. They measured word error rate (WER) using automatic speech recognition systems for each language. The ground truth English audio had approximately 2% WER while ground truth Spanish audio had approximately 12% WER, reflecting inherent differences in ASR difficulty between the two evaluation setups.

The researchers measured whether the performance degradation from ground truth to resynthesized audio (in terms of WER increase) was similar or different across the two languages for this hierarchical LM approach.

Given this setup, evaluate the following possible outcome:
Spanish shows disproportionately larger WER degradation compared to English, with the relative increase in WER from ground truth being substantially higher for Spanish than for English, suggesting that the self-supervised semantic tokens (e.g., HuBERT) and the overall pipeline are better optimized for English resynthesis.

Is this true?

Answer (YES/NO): NO